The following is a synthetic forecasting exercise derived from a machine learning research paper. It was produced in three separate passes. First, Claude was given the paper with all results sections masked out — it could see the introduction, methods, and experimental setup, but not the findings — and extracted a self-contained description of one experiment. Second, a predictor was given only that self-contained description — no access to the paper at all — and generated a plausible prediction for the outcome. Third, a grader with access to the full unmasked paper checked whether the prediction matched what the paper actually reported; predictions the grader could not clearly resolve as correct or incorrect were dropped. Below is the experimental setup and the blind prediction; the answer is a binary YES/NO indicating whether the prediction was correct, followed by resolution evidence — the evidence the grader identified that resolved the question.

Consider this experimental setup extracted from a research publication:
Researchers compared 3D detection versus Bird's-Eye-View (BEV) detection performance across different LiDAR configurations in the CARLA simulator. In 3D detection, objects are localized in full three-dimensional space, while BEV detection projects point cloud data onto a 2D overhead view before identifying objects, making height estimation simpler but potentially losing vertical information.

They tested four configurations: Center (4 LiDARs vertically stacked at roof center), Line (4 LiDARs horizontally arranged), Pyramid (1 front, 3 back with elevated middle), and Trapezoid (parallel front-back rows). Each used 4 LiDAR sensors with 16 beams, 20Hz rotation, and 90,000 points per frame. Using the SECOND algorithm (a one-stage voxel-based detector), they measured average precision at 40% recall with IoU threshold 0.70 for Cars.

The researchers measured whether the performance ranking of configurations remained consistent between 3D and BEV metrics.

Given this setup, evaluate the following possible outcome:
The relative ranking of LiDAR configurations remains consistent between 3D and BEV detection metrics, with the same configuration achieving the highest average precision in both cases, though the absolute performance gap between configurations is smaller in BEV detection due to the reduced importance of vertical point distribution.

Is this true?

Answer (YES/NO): NO